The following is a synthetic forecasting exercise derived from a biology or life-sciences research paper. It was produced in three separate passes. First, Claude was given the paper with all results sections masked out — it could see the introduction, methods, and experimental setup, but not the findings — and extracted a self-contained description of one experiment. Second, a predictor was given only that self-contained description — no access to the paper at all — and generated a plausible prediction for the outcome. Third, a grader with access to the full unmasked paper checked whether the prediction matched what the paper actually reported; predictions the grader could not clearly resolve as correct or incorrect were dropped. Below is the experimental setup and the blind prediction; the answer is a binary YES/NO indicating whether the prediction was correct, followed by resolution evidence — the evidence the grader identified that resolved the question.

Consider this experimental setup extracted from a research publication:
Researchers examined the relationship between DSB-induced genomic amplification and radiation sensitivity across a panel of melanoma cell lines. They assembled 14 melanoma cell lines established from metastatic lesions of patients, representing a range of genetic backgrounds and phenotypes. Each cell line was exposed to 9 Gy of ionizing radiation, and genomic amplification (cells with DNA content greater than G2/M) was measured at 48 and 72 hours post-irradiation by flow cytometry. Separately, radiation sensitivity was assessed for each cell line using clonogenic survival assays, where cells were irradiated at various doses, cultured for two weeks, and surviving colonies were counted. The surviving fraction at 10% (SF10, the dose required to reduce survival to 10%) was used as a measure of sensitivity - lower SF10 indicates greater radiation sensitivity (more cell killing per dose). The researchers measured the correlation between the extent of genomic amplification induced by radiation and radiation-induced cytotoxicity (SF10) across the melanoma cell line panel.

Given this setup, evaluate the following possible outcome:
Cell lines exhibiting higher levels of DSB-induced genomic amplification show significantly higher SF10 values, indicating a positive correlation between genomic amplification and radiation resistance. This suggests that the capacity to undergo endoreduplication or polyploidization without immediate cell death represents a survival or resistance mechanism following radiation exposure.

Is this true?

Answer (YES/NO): NO